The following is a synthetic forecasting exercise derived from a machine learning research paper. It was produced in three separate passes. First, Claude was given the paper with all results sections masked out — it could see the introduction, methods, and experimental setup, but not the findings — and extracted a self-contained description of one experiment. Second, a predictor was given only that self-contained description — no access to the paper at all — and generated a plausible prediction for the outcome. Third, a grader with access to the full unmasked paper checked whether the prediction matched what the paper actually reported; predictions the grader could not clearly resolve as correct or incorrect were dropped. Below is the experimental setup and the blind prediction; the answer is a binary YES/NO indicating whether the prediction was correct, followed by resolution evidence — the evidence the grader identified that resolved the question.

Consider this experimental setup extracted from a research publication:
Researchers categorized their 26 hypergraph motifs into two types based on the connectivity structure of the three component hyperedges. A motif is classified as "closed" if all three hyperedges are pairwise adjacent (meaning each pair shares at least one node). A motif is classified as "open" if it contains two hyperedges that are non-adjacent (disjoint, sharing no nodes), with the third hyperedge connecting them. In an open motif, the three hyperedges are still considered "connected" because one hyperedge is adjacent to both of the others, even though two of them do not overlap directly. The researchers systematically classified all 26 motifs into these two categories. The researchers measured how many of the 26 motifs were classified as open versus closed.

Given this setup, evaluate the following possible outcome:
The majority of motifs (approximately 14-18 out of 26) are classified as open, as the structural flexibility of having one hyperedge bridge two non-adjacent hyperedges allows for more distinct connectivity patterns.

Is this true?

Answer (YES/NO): NO